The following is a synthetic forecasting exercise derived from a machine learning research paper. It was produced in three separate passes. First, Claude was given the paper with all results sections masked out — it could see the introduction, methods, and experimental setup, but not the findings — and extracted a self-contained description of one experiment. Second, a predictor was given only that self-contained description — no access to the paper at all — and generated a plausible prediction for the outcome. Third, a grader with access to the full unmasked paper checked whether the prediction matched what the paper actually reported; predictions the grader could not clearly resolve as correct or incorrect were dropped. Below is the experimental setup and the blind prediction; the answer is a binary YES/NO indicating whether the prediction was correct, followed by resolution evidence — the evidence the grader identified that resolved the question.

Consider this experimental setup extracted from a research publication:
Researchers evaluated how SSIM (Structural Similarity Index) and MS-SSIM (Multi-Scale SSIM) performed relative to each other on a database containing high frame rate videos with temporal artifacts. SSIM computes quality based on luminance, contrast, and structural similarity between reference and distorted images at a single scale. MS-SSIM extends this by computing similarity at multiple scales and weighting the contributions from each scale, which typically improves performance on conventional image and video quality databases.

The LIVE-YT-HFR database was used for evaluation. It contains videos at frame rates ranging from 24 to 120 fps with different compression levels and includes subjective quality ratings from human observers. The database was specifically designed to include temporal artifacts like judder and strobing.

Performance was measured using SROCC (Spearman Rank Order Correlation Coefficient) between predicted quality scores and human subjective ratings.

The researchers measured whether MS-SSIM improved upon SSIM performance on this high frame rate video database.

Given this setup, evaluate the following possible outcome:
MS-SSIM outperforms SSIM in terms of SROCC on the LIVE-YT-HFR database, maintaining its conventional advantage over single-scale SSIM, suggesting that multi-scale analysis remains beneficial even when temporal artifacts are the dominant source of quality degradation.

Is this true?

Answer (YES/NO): YES